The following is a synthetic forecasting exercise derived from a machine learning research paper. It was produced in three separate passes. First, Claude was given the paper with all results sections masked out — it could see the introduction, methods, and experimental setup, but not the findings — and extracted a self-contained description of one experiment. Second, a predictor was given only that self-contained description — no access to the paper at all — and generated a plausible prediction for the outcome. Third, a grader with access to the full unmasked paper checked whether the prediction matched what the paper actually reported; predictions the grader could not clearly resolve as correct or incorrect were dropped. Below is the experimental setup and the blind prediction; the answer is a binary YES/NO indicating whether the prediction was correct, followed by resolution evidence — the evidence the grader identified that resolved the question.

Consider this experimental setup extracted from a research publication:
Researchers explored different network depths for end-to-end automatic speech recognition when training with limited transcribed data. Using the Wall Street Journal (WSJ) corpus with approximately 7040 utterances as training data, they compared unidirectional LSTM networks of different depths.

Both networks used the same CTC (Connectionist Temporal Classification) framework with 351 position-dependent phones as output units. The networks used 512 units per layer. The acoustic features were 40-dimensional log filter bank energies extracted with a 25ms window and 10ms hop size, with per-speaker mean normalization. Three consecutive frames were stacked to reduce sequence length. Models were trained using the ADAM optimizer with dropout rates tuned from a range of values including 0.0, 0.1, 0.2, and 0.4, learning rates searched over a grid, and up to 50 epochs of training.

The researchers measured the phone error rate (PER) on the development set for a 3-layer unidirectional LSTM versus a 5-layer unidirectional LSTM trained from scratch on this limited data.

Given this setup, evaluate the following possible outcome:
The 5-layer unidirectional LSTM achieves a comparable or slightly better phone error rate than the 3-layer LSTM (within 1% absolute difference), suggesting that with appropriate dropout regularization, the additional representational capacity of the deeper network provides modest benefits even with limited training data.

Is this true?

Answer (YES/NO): NO